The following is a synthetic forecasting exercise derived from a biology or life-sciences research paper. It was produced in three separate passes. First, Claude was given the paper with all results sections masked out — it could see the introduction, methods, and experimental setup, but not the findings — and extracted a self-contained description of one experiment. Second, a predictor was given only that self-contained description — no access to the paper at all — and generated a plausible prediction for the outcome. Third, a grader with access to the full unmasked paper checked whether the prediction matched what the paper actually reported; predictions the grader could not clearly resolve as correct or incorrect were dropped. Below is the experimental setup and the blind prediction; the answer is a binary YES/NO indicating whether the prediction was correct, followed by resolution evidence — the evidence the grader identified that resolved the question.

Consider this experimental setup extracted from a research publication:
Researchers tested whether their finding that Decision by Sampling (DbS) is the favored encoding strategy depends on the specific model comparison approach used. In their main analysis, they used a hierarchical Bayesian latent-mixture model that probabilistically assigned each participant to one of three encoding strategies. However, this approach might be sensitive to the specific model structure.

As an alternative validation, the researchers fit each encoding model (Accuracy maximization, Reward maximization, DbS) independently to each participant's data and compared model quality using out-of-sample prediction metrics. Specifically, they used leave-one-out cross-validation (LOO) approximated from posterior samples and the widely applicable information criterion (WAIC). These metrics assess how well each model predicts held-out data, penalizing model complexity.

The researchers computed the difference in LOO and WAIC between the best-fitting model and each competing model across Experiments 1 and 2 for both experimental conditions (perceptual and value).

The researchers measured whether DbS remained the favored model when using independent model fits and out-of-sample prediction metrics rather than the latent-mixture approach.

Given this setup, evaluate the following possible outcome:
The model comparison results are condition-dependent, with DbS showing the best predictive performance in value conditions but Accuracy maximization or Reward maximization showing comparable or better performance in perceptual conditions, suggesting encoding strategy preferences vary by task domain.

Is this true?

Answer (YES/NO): NO